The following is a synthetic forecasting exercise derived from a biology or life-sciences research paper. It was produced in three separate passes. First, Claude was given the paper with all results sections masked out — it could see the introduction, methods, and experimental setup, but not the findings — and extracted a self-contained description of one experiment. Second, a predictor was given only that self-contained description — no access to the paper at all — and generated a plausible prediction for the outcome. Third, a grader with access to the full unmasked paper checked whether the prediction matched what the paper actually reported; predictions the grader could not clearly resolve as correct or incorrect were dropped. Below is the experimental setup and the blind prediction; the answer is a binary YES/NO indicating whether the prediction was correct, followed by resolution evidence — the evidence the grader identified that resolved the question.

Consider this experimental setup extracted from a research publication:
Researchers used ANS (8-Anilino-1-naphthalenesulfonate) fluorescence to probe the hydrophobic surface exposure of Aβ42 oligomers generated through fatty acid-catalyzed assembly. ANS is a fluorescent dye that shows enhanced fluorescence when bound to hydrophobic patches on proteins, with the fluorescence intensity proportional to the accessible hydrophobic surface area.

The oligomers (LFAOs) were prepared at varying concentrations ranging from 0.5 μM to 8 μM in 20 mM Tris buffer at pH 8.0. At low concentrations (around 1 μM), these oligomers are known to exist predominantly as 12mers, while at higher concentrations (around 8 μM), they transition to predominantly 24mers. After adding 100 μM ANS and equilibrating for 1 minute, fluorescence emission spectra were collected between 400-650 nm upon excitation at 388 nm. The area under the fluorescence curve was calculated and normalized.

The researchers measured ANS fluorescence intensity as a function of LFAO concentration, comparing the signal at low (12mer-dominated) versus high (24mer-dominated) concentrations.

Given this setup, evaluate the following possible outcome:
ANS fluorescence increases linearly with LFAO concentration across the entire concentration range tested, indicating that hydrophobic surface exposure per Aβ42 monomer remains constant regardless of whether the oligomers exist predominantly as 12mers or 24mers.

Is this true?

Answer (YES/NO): NO